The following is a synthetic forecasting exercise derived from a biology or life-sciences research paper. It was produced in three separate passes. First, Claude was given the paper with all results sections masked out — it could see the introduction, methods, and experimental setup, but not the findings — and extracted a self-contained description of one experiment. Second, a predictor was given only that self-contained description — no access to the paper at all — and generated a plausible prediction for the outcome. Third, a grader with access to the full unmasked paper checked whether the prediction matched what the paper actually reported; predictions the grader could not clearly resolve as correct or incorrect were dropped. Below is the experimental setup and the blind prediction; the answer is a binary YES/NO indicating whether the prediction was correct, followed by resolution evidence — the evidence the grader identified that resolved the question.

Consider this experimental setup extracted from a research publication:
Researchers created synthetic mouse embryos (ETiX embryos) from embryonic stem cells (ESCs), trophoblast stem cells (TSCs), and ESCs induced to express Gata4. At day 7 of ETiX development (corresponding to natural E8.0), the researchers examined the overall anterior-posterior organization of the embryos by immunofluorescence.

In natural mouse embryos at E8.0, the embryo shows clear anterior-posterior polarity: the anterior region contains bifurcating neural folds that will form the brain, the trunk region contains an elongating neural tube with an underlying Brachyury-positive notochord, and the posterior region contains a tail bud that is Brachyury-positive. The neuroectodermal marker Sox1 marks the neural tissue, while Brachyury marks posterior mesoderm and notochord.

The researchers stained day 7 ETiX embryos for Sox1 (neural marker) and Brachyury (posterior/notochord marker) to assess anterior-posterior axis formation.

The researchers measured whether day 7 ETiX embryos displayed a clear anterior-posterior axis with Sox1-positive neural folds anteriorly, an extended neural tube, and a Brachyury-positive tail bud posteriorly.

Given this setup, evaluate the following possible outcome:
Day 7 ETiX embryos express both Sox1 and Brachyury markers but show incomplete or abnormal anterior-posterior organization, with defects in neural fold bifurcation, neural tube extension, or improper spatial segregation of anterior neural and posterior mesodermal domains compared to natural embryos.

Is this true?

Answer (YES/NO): NO